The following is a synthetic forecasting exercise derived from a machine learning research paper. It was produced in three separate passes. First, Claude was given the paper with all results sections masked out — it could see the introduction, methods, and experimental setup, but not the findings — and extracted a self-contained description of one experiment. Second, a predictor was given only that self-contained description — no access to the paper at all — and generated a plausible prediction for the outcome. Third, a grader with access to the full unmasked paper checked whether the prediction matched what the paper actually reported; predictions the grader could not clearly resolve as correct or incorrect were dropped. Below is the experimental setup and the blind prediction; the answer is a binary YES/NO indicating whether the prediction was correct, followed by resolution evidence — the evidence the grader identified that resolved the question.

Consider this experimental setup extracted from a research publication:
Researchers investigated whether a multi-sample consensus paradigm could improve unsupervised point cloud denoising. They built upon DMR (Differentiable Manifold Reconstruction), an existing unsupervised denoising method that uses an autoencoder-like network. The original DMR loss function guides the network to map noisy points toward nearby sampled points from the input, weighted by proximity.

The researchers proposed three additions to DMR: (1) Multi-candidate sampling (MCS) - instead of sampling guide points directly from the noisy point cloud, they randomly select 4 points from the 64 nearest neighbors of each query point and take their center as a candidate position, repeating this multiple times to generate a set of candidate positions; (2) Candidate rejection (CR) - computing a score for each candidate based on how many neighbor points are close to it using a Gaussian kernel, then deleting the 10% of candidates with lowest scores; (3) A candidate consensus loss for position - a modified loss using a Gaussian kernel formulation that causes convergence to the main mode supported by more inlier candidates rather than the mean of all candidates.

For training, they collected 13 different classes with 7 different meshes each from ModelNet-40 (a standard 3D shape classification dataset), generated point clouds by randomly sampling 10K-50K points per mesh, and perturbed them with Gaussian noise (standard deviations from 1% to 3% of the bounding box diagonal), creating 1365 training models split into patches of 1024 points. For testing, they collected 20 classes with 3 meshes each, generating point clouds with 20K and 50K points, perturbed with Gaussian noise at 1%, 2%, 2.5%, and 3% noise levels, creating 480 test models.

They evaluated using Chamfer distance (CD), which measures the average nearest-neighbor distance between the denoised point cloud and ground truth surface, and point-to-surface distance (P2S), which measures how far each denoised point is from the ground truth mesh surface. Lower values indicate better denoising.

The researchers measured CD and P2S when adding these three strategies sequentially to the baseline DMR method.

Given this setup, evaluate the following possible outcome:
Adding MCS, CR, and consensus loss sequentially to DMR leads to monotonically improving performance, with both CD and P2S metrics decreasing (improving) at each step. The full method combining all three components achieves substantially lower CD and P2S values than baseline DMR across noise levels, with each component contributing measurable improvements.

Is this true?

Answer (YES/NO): YES